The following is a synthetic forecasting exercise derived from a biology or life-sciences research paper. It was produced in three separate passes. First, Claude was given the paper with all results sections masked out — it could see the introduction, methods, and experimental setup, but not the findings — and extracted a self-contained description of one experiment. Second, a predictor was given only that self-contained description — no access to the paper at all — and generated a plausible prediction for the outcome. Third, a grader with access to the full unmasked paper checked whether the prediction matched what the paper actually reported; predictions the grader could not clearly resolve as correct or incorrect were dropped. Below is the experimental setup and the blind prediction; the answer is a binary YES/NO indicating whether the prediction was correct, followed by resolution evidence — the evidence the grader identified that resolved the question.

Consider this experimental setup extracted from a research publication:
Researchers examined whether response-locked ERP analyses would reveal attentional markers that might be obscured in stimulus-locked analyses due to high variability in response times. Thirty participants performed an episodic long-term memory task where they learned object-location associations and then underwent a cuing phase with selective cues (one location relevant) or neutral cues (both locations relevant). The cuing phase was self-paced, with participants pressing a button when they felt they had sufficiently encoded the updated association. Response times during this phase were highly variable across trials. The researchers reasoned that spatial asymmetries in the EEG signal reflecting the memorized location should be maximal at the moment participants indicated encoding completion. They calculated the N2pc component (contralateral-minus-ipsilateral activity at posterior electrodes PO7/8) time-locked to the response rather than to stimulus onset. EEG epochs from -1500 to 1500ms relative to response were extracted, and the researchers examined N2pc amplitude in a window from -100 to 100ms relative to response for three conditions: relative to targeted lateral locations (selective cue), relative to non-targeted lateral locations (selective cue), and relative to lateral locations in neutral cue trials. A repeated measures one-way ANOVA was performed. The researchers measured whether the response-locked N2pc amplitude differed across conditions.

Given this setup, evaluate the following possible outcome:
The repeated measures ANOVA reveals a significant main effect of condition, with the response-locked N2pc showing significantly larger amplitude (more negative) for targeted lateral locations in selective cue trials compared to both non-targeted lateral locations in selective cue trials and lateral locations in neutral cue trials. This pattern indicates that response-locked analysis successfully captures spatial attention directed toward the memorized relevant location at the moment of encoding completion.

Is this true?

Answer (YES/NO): NO